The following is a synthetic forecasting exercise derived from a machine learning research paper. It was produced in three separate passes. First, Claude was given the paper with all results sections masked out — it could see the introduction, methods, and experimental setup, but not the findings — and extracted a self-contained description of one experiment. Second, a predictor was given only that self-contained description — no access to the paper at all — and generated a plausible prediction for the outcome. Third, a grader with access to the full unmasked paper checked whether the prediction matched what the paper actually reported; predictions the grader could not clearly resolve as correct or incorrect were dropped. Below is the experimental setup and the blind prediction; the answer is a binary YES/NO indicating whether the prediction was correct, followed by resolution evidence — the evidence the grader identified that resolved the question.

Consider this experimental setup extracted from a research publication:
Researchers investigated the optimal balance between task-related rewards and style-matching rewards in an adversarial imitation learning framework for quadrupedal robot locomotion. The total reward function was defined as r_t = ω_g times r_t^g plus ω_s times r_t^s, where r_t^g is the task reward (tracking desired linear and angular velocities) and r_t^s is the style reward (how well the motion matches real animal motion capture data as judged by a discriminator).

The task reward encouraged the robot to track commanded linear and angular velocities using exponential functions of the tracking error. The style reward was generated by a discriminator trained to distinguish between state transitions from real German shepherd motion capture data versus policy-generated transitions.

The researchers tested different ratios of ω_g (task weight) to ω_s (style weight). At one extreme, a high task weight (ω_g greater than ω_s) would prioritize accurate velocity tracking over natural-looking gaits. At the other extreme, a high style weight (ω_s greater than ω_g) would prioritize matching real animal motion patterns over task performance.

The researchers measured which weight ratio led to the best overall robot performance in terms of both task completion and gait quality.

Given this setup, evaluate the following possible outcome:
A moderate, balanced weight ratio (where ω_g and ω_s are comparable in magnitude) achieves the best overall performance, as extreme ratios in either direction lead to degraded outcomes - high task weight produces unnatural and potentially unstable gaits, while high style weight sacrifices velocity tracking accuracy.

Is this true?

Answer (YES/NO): NO